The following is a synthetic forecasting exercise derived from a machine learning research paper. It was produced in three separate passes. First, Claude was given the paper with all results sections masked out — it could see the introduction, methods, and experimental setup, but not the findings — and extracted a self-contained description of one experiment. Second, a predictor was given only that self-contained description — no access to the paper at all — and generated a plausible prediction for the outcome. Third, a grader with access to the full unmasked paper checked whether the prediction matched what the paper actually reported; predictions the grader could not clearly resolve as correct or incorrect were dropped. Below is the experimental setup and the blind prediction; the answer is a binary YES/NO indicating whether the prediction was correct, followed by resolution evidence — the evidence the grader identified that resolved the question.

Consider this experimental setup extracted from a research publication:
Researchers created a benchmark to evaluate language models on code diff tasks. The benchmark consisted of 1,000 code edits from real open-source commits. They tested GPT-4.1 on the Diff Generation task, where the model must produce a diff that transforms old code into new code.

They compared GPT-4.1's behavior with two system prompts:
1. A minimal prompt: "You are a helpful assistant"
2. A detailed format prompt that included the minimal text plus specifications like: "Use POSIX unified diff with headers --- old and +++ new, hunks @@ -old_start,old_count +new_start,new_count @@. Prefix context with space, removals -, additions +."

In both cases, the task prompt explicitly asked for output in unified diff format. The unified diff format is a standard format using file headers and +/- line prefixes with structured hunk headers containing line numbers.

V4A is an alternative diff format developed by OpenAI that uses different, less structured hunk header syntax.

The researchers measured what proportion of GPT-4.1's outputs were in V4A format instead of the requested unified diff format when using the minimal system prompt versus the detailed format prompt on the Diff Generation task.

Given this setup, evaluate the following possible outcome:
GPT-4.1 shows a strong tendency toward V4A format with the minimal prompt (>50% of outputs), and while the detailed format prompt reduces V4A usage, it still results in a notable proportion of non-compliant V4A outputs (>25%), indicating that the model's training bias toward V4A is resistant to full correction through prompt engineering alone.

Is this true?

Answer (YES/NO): NO